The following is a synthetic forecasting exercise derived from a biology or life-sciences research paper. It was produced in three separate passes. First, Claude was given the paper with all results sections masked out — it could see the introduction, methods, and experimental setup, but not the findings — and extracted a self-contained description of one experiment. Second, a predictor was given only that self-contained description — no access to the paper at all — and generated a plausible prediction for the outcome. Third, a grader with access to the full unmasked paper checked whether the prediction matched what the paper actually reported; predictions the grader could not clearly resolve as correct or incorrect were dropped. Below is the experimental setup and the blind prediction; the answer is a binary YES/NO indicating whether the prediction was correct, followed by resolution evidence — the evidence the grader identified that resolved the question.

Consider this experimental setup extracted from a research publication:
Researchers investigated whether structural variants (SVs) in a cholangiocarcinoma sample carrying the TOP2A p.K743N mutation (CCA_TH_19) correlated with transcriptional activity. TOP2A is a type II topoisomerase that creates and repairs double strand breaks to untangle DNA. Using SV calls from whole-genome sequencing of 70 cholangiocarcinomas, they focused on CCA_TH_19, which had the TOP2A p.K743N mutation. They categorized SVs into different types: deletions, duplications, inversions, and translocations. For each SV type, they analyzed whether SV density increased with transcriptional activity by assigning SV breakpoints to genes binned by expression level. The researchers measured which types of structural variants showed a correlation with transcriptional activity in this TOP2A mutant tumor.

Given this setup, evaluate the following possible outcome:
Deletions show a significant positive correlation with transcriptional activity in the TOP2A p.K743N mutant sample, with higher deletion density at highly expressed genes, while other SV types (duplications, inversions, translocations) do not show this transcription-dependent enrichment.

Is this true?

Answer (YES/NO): NO